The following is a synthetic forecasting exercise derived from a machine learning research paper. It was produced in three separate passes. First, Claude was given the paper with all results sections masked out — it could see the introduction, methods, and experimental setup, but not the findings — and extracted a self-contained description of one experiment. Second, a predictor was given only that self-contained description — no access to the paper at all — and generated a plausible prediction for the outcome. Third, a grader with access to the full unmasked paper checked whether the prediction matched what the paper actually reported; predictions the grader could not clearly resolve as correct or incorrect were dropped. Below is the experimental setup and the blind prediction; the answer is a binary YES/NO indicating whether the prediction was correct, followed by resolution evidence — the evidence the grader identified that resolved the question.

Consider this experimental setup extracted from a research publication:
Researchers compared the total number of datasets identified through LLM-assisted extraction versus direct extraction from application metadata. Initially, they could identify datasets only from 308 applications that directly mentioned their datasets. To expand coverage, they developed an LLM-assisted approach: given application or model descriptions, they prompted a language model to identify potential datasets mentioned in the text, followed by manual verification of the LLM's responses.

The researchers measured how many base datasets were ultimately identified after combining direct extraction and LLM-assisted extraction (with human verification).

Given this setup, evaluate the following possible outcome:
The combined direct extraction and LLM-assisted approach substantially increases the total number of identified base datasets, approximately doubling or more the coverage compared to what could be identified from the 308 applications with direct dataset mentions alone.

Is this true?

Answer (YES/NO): YES